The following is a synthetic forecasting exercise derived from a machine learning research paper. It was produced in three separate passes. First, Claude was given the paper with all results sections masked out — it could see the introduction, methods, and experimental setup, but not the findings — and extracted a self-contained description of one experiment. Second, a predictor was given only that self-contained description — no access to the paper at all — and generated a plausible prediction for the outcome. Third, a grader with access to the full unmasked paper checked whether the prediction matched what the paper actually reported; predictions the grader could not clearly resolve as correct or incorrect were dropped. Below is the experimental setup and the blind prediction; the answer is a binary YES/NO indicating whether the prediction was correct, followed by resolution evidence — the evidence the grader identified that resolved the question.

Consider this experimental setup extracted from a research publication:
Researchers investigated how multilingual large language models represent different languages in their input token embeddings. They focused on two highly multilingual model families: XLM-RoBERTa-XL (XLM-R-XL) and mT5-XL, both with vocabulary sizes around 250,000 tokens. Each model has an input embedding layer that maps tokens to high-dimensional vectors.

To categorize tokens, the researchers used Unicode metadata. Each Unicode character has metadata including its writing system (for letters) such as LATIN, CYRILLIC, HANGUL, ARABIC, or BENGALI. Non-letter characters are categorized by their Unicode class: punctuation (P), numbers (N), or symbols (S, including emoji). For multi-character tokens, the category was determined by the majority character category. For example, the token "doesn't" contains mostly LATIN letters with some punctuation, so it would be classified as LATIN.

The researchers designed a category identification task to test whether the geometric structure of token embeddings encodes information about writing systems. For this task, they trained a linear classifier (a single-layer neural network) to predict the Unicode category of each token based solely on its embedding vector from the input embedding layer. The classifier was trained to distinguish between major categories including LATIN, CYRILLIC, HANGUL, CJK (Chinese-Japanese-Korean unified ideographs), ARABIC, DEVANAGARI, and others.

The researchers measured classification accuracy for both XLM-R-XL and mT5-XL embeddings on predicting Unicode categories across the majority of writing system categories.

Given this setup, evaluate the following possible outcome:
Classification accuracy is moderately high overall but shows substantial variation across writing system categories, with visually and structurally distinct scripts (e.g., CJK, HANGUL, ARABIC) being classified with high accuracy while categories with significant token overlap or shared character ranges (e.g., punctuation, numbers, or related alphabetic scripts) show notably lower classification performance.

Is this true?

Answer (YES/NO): NO